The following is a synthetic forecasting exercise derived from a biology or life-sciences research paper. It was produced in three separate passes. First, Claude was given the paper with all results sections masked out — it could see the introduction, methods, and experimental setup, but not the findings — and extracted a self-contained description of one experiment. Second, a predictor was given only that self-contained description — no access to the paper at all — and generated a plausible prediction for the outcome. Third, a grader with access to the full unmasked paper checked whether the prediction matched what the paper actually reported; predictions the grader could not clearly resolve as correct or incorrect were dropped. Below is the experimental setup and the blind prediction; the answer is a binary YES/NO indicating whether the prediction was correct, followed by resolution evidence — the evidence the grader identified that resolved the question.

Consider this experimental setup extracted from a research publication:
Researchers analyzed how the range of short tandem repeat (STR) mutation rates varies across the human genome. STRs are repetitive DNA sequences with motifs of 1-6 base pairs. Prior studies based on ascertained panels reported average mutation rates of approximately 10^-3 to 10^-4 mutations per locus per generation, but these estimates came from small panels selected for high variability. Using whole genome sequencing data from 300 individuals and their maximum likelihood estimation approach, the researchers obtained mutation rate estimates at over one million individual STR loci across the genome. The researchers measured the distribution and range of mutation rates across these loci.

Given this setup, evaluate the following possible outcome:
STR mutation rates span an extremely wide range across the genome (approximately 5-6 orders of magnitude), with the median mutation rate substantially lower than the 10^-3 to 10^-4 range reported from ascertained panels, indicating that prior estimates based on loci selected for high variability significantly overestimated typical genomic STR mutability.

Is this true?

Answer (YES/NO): YES